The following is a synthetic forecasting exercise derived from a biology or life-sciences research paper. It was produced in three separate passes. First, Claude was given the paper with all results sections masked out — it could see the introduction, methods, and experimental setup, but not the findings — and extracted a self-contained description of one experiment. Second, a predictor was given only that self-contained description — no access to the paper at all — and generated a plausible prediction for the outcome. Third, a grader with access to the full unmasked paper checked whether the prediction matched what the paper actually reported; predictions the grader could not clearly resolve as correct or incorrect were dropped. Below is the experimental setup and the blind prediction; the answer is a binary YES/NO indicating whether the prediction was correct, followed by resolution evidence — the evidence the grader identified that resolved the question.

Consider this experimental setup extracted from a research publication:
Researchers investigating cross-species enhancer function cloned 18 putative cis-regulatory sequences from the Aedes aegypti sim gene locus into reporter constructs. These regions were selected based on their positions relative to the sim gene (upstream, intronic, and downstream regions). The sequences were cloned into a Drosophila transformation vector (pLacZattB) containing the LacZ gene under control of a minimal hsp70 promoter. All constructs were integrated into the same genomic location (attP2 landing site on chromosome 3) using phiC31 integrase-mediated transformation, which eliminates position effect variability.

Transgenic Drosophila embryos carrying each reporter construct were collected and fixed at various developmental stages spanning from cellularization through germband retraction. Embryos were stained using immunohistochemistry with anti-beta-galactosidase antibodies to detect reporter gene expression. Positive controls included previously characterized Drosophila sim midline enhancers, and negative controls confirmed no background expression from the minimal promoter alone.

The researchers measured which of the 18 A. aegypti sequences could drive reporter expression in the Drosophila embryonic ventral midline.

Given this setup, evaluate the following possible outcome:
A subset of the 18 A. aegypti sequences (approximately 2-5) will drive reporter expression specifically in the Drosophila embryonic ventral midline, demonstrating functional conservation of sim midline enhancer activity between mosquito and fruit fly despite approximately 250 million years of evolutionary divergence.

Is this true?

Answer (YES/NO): YES